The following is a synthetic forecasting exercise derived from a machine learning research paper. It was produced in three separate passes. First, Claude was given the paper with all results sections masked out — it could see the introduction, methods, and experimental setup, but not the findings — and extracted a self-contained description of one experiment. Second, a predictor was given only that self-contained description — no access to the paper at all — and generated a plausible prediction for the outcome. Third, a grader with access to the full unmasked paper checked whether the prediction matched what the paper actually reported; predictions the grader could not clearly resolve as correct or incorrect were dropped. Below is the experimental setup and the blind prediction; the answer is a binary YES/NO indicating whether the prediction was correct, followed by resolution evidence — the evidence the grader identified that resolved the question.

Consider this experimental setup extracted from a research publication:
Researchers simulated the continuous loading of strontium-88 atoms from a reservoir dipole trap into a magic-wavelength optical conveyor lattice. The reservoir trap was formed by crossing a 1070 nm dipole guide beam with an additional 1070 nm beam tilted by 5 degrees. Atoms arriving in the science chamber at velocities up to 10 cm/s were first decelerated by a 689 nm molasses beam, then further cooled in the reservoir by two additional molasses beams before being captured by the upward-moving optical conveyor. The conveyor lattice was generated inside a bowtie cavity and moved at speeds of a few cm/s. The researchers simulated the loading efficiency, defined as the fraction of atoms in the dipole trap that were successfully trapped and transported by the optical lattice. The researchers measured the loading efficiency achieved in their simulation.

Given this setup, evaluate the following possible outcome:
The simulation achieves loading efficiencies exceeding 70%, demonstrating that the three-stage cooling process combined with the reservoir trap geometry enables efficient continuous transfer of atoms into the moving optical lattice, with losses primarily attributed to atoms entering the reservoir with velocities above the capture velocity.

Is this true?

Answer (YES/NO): YES